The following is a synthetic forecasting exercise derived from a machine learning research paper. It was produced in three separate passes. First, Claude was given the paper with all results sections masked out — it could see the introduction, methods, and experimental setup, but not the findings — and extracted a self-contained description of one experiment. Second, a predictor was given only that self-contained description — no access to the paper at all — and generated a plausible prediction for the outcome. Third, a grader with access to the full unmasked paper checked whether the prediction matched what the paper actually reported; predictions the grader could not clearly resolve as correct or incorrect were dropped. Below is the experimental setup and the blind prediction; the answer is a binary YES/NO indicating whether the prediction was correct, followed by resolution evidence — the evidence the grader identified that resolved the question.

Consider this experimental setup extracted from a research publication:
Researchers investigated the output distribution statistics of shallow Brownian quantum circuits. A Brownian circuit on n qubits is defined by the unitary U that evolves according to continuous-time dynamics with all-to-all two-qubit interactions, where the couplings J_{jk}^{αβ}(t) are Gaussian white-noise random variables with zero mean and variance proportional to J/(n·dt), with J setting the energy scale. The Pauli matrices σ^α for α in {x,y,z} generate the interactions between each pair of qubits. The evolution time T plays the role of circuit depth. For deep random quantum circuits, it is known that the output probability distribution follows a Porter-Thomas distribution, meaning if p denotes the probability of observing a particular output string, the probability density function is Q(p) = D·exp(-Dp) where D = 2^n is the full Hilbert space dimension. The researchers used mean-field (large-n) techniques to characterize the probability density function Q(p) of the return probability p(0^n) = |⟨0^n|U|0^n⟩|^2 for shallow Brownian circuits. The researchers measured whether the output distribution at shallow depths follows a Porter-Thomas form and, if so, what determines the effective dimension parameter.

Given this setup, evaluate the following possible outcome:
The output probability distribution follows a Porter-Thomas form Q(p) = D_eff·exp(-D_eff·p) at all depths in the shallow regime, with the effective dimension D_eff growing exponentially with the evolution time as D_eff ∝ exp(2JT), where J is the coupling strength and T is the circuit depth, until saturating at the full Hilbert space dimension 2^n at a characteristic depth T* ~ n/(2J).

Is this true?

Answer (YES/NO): NO